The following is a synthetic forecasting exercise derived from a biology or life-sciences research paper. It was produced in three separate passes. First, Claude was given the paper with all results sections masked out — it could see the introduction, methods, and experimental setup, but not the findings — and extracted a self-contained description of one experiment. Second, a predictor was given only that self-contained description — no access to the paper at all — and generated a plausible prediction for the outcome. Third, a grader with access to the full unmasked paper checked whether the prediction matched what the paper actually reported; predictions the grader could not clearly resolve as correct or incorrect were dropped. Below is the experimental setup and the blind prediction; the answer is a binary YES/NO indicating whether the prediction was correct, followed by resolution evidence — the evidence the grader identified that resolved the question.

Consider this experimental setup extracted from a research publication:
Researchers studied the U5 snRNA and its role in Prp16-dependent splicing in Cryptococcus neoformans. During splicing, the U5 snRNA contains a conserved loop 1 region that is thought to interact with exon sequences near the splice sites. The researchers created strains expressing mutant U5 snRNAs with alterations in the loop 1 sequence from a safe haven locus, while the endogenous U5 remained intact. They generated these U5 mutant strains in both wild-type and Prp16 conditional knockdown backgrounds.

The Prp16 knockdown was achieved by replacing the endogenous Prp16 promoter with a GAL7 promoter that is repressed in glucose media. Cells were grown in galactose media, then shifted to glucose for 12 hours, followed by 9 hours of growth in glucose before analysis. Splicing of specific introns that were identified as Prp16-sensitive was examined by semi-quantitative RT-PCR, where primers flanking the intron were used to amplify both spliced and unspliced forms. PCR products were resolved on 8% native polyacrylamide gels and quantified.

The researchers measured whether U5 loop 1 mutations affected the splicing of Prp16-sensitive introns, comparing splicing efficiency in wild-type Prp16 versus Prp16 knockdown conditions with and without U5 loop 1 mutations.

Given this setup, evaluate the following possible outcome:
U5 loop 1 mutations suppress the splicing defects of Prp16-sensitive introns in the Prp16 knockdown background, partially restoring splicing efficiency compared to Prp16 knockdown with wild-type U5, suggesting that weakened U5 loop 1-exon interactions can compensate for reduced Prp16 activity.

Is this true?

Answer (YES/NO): NO